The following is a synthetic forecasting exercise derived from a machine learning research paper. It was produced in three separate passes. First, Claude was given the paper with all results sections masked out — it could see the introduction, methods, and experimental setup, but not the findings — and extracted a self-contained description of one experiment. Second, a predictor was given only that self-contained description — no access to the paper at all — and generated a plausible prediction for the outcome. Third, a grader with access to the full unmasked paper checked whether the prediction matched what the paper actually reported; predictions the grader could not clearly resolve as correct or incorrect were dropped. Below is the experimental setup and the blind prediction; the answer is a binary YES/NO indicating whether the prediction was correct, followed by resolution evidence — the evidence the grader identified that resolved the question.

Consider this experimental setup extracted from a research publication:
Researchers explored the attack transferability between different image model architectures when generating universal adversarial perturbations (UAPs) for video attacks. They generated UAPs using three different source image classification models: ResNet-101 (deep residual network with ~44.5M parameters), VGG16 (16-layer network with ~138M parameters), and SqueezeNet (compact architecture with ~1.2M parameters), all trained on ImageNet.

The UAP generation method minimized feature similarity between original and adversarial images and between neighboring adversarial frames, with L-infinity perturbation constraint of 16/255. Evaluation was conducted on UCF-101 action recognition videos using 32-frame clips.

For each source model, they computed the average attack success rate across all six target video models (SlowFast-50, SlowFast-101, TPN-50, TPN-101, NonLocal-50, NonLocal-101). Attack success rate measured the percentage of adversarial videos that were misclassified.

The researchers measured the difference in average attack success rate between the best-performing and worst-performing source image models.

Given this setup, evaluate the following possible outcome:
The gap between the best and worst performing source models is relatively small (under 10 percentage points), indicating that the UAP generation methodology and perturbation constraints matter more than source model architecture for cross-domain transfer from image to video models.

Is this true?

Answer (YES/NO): NO